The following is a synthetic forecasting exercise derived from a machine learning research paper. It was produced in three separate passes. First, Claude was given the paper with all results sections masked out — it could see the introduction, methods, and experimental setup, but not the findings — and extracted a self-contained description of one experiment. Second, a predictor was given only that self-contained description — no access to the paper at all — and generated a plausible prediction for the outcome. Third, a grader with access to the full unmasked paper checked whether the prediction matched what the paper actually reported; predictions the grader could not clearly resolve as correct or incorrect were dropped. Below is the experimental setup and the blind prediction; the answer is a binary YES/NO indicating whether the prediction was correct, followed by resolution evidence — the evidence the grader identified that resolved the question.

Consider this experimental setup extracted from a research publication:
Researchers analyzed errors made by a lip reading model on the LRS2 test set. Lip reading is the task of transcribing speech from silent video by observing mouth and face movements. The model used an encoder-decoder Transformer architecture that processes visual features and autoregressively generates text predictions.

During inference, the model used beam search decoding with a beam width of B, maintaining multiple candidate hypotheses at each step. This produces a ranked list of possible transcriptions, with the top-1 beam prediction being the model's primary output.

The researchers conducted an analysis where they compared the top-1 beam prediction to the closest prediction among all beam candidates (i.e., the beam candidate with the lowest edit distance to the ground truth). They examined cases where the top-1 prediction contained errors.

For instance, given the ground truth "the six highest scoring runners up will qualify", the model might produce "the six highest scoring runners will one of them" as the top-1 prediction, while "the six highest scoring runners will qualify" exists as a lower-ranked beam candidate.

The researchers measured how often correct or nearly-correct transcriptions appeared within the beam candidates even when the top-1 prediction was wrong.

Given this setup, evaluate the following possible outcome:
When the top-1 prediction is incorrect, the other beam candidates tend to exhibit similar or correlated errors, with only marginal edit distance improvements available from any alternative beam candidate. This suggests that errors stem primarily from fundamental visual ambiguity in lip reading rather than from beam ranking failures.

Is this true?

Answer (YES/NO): NO